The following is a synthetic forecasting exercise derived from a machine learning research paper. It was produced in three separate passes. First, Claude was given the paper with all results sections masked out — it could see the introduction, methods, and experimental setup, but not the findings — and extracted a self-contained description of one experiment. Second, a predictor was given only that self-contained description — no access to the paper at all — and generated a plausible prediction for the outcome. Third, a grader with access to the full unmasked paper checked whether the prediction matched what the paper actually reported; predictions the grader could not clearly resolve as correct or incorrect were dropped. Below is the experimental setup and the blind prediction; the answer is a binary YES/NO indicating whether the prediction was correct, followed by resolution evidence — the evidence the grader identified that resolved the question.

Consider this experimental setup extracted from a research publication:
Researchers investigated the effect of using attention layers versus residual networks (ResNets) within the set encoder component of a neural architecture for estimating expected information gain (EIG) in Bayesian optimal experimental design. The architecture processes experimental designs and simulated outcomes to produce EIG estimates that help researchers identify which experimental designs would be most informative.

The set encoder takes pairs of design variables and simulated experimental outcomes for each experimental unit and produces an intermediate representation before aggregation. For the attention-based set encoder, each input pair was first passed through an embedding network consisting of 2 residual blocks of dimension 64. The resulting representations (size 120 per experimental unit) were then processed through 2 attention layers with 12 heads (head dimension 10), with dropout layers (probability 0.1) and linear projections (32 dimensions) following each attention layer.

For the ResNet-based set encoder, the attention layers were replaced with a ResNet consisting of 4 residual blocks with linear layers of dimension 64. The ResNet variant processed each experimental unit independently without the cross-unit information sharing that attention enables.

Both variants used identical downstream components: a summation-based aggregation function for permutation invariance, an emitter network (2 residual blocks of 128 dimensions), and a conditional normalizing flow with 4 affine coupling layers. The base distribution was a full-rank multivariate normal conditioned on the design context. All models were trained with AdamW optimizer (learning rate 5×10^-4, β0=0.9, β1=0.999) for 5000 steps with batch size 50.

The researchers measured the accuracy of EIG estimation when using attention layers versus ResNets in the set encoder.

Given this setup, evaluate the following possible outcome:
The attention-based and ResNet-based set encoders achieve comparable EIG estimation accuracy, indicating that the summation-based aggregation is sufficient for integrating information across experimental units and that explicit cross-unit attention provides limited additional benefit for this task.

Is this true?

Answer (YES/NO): NO